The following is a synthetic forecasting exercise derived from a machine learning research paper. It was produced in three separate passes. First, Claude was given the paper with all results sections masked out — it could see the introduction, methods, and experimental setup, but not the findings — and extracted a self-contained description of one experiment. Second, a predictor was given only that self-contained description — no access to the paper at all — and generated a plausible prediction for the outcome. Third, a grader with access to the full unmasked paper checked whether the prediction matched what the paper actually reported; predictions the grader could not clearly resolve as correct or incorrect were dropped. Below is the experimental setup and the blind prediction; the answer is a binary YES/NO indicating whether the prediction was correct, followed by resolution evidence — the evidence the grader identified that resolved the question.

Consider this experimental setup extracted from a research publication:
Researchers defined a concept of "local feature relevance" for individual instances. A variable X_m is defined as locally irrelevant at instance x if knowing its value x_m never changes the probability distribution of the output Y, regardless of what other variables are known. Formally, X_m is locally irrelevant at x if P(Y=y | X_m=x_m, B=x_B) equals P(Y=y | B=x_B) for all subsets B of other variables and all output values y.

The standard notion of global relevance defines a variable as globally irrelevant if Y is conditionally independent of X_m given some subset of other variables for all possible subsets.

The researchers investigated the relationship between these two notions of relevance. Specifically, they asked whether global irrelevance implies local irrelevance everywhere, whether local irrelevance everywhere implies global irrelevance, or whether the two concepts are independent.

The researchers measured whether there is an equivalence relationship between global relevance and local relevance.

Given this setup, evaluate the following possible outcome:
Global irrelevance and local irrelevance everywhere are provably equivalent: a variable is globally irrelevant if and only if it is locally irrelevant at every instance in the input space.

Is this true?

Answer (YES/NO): YES